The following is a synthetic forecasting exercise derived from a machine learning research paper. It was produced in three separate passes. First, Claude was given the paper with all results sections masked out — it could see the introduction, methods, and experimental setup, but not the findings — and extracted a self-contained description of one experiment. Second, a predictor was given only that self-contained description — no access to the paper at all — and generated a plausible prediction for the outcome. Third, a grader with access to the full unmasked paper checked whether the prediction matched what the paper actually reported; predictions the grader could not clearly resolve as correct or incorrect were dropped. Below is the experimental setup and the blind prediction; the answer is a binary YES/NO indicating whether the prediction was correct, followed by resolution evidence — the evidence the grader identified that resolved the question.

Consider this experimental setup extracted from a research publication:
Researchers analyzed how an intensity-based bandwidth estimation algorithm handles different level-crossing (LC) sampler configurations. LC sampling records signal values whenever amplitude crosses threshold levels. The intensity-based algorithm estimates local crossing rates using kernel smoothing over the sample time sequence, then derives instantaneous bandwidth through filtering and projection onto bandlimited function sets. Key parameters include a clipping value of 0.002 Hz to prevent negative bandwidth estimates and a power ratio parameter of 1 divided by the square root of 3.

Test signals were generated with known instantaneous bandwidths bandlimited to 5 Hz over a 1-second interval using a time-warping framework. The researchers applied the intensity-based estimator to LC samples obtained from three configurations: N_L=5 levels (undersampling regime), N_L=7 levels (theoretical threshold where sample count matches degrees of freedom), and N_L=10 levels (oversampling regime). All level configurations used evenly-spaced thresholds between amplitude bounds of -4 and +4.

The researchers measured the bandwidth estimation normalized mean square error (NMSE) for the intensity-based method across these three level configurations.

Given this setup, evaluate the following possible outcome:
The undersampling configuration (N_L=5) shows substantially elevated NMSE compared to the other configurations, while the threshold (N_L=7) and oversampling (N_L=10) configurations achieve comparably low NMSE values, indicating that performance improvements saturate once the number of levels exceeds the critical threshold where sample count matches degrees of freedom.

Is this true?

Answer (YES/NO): NO